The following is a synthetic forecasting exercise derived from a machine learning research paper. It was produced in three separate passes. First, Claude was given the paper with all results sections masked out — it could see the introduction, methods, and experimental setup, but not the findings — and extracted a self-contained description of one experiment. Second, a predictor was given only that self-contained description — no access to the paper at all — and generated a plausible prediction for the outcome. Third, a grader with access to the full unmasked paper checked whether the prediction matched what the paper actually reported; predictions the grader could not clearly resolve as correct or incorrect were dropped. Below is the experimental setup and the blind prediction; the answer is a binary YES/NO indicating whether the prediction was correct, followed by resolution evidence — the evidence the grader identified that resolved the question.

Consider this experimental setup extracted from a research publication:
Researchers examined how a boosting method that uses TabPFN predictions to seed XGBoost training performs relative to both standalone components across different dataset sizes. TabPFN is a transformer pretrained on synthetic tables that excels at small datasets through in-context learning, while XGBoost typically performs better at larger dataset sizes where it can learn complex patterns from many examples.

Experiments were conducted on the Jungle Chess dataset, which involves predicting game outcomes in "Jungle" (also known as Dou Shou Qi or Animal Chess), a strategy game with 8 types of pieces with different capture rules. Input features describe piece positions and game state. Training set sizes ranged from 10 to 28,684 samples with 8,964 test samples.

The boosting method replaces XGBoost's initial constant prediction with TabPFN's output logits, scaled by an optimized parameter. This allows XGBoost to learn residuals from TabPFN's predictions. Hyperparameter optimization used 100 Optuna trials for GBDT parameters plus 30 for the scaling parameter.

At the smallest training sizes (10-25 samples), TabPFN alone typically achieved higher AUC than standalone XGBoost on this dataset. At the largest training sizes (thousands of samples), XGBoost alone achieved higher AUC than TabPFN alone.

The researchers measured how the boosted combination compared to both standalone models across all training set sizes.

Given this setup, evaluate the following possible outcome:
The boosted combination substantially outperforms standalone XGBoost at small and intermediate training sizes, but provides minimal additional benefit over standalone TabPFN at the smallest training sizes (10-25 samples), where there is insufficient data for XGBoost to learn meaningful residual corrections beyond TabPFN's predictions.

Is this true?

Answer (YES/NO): NO